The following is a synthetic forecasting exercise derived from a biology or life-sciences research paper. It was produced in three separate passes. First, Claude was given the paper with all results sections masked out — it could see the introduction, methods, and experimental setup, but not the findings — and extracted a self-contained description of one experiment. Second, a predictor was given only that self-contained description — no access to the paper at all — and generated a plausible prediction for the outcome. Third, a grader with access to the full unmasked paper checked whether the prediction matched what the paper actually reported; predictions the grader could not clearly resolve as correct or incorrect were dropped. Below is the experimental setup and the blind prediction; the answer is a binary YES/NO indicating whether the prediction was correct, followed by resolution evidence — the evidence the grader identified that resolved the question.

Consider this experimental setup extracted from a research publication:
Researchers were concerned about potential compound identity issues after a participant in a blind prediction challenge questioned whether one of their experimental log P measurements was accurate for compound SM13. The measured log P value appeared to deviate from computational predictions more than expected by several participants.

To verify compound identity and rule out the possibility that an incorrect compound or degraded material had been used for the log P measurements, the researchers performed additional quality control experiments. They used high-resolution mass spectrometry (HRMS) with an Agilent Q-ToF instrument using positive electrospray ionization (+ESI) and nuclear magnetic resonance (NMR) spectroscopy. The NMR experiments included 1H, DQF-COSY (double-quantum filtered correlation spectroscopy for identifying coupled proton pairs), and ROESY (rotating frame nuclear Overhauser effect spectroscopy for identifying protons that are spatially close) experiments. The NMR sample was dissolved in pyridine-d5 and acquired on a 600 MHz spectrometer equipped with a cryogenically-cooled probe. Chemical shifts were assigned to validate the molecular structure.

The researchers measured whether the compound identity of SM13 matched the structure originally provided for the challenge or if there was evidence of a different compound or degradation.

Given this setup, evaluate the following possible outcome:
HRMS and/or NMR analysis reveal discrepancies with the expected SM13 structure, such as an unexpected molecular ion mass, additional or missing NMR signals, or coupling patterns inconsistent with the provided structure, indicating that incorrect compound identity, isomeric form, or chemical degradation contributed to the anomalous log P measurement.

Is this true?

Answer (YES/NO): NO